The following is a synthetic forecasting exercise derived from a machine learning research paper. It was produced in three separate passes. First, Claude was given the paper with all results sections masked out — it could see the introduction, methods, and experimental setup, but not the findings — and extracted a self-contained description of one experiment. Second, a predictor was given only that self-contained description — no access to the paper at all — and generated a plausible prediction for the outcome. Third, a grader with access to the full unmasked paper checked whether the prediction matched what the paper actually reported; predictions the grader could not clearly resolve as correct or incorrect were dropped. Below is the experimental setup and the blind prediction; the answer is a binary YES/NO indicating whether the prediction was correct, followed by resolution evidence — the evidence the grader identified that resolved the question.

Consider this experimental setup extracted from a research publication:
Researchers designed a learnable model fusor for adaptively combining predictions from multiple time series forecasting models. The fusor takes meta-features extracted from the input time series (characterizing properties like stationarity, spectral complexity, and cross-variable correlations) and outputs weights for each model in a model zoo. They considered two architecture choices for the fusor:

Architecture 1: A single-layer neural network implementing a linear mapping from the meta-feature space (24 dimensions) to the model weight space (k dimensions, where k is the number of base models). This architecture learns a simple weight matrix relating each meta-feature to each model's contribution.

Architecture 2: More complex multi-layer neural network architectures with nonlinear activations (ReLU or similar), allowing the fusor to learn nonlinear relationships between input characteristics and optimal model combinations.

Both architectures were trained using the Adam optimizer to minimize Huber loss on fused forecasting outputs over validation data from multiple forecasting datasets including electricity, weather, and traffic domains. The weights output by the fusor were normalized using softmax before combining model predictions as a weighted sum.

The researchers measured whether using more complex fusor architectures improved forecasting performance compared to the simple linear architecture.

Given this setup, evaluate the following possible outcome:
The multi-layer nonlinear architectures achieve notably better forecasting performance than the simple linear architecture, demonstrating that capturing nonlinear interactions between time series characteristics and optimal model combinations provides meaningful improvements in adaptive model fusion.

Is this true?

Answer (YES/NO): NO